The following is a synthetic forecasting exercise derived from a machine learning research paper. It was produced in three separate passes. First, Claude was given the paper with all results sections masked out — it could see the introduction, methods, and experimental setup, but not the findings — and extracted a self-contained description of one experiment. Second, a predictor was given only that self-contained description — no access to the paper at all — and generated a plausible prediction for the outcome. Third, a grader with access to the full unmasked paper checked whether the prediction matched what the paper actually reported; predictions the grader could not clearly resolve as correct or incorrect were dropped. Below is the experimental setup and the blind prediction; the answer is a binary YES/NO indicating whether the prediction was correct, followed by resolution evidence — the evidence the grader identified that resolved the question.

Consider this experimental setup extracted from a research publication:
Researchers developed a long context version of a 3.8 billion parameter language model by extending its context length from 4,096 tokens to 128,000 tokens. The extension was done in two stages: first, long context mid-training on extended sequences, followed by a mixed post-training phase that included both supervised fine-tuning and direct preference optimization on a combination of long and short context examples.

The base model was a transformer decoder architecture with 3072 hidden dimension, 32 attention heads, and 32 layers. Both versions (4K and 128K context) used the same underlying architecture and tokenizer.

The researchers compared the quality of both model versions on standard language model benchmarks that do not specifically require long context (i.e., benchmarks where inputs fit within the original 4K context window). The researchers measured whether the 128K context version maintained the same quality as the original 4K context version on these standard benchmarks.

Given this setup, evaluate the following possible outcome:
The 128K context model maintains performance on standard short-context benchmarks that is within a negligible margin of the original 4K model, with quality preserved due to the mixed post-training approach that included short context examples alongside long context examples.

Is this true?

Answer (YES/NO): YES